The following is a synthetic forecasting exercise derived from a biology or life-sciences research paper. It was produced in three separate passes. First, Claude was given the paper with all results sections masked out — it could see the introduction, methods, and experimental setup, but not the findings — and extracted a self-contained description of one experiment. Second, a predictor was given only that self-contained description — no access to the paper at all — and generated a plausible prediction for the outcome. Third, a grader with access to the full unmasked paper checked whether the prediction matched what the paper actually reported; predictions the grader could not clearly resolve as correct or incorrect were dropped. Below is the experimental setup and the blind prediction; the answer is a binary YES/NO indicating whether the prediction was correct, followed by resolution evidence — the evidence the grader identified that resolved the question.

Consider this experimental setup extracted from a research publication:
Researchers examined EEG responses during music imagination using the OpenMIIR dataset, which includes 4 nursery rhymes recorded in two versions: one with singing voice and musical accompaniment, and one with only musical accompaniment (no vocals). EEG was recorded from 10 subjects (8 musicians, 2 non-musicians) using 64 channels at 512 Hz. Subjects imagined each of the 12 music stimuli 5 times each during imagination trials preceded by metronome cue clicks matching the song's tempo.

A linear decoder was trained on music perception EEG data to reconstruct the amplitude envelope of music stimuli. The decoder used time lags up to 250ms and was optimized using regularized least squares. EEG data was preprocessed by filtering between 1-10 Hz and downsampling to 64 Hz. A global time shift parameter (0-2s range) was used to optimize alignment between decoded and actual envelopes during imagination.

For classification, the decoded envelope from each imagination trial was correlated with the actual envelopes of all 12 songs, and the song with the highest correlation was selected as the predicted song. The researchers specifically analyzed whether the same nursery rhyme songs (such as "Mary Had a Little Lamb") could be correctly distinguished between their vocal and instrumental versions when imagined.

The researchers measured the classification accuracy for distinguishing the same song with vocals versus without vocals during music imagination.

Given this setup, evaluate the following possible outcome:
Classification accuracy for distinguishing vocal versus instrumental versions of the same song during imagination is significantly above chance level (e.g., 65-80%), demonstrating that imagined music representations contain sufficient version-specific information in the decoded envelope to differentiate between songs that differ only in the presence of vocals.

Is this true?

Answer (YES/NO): YES